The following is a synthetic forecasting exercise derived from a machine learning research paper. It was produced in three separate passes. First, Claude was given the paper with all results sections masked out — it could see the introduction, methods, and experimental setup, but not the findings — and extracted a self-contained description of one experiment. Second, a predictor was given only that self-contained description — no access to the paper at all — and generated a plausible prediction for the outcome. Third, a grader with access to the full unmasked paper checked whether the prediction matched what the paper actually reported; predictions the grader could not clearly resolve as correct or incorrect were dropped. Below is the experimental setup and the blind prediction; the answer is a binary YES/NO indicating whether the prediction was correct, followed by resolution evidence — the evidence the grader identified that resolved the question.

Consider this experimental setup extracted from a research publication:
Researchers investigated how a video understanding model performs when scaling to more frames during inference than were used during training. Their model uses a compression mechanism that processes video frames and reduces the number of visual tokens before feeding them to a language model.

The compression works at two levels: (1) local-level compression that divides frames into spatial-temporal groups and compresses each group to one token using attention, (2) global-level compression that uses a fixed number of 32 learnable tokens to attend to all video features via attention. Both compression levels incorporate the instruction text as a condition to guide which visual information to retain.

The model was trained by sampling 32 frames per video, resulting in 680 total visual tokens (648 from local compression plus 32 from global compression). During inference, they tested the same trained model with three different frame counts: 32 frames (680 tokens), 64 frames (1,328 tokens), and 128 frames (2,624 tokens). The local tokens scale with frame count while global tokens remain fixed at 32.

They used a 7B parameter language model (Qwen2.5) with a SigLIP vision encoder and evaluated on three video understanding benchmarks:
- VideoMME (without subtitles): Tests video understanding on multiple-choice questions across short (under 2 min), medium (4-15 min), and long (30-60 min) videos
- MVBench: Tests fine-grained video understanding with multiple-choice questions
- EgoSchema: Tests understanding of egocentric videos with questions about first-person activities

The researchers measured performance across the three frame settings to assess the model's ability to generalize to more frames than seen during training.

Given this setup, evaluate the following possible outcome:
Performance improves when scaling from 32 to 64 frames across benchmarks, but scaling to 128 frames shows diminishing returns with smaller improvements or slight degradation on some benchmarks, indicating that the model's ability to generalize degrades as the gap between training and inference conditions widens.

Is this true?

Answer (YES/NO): NO